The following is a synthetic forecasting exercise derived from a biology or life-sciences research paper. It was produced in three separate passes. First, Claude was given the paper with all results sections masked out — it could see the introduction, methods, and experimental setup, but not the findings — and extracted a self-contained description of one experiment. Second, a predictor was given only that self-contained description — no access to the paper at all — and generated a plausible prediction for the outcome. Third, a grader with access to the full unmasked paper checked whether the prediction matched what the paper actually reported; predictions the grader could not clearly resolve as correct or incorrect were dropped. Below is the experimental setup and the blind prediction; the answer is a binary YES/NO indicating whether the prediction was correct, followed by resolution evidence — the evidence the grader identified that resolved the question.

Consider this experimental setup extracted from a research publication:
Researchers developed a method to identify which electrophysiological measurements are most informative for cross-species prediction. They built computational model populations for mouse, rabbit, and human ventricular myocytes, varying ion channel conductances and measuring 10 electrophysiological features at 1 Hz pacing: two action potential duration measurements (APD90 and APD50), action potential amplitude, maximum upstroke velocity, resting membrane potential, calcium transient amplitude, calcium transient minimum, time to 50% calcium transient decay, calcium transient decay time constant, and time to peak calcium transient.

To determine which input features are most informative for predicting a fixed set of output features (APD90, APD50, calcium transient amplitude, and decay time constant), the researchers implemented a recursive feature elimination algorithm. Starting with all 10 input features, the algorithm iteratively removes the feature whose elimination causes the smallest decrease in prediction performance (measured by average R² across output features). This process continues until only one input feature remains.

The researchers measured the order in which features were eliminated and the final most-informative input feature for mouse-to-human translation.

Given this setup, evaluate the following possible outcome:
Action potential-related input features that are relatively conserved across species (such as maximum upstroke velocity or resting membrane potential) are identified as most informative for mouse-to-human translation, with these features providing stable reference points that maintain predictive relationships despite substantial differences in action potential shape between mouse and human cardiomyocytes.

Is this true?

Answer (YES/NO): NO